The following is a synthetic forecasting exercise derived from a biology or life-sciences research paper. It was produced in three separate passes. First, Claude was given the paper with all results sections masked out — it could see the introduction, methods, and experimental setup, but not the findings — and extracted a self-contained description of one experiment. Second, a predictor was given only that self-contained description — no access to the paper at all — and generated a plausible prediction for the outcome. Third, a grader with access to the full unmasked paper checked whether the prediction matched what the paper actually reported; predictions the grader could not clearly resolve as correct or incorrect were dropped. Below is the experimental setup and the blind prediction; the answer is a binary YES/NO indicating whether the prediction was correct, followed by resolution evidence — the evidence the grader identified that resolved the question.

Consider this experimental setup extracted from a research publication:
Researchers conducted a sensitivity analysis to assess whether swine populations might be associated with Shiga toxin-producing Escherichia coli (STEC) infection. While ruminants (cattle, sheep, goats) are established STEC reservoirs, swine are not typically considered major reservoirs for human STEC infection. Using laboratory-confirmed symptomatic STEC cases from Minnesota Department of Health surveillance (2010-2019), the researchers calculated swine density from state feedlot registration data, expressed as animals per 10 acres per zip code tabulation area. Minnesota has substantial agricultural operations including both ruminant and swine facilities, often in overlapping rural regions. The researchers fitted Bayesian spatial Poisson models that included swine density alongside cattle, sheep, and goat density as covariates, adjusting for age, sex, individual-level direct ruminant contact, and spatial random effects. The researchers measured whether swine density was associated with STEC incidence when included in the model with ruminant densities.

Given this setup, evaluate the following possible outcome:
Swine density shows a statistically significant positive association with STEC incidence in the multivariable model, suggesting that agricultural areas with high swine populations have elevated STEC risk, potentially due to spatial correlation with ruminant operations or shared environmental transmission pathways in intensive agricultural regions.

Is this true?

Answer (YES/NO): NO